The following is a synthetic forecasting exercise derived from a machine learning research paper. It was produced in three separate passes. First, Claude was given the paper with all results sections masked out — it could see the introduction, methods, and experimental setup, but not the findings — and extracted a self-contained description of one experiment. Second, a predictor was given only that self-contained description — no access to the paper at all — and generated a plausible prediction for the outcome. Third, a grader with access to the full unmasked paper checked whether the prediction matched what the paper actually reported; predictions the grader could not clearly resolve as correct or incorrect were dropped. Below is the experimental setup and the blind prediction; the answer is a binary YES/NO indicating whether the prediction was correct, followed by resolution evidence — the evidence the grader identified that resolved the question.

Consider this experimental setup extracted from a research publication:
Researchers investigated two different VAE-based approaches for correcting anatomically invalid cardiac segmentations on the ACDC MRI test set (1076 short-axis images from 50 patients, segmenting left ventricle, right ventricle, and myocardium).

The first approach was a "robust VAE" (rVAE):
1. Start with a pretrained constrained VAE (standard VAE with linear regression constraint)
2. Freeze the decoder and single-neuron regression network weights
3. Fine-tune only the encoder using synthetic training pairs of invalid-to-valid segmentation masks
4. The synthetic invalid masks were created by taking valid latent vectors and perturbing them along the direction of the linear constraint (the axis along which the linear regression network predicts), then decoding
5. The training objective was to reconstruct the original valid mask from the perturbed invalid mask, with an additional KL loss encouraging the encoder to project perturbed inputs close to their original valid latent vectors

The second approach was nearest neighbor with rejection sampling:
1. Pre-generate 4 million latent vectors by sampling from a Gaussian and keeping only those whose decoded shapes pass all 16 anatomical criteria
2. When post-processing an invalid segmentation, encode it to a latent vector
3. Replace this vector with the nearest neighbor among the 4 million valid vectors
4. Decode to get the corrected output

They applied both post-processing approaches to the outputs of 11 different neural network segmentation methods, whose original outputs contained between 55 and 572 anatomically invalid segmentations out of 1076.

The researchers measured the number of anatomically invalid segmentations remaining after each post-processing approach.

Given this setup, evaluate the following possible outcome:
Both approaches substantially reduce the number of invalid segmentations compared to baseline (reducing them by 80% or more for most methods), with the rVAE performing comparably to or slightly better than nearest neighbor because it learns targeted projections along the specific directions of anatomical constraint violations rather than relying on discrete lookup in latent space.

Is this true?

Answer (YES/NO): NO